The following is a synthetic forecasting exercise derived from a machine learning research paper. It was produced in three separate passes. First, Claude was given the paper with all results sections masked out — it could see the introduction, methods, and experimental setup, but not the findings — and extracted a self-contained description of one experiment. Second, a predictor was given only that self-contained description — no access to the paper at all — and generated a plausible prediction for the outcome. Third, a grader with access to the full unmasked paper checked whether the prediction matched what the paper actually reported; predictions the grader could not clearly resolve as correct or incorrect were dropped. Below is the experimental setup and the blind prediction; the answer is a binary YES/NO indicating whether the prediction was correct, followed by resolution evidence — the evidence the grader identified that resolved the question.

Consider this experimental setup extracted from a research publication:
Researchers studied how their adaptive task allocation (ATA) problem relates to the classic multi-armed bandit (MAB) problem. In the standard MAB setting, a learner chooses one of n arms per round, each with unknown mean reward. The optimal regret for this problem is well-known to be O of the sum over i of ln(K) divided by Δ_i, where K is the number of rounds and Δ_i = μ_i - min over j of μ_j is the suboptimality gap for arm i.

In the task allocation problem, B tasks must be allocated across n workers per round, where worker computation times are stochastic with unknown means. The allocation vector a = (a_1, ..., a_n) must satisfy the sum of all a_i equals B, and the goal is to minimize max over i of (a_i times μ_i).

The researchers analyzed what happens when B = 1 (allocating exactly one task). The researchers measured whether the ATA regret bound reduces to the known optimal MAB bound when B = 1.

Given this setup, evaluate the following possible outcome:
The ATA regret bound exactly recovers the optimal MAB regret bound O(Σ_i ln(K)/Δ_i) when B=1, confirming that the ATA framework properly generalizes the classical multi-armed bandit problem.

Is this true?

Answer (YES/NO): YES